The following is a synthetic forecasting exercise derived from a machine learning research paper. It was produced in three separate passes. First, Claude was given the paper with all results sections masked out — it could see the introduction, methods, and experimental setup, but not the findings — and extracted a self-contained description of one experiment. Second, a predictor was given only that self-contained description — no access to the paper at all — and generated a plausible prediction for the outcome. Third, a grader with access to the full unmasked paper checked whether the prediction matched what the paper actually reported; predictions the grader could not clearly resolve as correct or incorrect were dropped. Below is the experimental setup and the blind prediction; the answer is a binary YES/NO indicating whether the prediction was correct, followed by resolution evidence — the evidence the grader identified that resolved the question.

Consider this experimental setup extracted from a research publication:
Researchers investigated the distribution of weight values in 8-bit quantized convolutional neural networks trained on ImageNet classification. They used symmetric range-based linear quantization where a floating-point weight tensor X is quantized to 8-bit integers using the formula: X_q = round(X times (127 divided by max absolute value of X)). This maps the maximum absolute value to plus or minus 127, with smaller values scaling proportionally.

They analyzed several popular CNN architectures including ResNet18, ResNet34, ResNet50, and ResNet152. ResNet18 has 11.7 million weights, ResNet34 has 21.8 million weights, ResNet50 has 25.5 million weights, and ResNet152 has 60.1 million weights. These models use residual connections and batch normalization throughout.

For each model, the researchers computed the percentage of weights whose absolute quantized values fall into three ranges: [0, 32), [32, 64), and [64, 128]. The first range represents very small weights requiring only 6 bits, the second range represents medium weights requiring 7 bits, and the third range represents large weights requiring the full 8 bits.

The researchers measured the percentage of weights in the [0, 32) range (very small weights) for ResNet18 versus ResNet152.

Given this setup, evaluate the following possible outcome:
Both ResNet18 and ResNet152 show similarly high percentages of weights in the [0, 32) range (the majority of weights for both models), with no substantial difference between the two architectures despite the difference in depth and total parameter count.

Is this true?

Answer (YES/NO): YES